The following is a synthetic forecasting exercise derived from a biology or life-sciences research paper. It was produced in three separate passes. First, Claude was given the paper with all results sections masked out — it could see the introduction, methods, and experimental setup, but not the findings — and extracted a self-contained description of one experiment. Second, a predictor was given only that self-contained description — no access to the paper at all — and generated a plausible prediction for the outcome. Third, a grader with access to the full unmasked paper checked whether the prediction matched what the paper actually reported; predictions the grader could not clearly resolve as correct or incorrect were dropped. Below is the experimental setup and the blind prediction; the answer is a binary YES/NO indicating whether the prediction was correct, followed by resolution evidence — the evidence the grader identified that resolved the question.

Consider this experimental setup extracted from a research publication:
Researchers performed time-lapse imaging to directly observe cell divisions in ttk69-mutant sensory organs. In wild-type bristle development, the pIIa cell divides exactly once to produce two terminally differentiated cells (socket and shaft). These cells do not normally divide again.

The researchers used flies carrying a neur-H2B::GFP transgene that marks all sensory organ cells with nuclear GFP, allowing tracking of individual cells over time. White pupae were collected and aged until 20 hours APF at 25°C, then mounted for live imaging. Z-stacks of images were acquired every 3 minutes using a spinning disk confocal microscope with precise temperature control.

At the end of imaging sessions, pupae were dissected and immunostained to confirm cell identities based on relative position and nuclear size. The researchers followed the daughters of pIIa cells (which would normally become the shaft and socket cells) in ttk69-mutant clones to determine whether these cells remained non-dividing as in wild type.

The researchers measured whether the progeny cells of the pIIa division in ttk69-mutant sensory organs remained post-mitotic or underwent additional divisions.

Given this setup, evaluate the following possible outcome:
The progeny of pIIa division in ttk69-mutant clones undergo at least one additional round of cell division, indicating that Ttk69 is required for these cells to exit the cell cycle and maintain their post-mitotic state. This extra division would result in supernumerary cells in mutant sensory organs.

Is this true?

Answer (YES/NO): YES